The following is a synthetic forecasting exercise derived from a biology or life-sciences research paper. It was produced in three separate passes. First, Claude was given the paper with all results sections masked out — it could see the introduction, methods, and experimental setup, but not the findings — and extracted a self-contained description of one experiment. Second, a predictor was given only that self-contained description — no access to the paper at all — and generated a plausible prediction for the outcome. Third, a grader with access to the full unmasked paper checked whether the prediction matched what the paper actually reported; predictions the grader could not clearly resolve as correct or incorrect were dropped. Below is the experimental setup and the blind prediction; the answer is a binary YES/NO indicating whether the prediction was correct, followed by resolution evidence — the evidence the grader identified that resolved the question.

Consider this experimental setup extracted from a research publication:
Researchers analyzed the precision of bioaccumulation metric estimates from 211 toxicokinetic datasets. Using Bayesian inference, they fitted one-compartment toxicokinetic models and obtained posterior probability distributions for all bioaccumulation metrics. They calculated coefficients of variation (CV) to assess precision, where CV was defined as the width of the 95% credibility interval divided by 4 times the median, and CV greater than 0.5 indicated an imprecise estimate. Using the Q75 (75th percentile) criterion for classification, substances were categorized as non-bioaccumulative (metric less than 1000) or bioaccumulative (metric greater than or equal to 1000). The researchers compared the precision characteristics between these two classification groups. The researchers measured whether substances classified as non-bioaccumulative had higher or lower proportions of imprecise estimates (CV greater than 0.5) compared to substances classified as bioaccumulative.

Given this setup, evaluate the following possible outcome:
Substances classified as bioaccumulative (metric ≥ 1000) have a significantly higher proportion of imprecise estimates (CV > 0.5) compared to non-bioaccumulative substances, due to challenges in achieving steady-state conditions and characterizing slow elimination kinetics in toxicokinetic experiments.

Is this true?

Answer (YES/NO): NO